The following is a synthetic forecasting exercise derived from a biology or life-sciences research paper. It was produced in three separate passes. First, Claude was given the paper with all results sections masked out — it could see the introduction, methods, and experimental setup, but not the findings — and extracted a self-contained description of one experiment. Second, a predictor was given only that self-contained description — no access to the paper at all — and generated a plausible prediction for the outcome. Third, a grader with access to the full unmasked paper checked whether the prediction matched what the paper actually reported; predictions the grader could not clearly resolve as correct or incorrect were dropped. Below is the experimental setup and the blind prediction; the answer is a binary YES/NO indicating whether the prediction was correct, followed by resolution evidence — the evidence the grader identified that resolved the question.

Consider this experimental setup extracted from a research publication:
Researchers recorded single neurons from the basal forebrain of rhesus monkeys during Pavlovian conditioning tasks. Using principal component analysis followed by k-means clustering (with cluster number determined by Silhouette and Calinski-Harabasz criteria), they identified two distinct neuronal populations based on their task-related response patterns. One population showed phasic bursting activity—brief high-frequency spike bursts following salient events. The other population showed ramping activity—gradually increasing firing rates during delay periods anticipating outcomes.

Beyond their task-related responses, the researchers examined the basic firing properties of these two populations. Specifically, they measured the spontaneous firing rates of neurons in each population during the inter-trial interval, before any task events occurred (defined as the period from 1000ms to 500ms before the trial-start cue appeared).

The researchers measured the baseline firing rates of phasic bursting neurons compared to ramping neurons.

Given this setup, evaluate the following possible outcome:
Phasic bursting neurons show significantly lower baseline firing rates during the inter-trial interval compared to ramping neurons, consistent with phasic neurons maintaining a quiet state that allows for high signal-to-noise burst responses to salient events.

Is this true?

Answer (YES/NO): YES